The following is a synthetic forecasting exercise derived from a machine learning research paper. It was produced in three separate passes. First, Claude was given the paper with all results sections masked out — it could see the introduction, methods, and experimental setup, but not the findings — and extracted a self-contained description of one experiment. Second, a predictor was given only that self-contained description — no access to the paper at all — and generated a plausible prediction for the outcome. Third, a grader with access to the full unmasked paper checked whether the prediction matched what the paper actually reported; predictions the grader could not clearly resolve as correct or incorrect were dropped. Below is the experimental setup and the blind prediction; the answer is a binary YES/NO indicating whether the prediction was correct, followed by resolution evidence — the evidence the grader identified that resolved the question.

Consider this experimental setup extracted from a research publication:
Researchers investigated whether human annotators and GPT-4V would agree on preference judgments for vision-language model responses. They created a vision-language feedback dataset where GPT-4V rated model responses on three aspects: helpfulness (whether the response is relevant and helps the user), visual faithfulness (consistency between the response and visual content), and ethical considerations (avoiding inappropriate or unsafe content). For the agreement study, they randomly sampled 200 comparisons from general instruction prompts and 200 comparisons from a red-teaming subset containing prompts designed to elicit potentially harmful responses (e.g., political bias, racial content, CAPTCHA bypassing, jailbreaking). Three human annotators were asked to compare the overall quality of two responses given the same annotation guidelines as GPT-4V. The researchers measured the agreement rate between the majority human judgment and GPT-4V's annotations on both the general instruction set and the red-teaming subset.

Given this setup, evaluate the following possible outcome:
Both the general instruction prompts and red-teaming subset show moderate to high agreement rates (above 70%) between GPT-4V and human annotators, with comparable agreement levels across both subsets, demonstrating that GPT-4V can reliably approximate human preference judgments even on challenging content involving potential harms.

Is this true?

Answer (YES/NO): YES